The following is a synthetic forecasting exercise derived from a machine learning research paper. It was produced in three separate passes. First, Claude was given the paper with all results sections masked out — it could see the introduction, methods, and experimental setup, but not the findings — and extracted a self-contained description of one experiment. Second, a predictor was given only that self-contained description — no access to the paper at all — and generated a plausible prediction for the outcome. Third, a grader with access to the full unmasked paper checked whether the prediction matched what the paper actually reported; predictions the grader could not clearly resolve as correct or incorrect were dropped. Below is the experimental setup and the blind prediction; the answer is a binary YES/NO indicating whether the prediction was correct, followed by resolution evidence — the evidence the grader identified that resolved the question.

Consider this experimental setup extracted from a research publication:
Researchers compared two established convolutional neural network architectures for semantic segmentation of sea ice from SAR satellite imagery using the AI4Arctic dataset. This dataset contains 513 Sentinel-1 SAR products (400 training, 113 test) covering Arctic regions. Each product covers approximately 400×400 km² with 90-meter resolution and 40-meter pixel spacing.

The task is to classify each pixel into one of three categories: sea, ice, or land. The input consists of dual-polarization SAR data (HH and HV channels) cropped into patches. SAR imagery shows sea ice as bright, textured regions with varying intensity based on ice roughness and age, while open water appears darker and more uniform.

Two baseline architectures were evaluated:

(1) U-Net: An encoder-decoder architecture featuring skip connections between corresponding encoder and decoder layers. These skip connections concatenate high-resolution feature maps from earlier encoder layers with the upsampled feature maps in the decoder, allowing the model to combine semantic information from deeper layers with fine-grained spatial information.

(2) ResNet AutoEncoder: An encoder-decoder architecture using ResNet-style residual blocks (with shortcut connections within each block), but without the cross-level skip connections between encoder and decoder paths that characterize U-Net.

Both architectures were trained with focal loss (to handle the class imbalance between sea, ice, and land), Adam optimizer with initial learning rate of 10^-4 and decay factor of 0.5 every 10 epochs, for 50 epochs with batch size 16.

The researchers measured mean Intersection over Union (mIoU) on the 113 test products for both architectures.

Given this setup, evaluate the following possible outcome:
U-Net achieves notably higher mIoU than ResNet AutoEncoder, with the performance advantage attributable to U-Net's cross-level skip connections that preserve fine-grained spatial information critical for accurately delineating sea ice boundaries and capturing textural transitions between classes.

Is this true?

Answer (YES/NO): NO